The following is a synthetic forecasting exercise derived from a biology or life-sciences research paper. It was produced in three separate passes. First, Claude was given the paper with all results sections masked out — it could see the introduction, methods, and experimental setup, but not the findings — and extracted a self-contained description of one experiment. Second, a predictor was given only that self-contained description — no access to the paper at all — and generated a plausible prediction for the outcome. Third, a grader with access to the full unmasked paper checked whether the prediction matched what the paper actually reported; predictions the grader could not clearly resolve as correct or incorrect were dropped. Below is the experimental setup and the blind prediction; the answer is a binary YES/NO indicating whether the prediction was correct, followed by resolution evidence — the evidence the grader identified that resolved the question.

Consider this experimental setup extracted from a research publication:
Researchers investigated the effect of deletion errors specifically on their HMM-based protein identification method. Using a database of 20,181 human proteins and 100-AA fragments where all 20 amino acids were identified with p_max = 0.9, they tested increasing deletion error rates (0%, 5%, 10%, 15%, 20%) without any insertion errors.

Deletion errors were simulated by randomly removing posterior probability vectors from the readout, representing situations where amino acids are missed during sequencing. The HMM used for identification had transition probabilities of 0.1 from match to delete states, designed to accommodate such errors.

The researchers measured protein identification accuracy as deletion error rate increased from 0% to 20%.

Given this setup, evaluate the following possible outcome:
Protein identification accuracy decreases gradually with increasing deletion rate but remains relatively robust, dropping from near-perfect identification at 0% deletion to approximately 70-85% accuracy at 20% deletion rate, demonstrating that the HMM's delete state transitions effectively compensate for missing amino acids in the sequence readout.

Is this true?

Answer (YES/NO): NO